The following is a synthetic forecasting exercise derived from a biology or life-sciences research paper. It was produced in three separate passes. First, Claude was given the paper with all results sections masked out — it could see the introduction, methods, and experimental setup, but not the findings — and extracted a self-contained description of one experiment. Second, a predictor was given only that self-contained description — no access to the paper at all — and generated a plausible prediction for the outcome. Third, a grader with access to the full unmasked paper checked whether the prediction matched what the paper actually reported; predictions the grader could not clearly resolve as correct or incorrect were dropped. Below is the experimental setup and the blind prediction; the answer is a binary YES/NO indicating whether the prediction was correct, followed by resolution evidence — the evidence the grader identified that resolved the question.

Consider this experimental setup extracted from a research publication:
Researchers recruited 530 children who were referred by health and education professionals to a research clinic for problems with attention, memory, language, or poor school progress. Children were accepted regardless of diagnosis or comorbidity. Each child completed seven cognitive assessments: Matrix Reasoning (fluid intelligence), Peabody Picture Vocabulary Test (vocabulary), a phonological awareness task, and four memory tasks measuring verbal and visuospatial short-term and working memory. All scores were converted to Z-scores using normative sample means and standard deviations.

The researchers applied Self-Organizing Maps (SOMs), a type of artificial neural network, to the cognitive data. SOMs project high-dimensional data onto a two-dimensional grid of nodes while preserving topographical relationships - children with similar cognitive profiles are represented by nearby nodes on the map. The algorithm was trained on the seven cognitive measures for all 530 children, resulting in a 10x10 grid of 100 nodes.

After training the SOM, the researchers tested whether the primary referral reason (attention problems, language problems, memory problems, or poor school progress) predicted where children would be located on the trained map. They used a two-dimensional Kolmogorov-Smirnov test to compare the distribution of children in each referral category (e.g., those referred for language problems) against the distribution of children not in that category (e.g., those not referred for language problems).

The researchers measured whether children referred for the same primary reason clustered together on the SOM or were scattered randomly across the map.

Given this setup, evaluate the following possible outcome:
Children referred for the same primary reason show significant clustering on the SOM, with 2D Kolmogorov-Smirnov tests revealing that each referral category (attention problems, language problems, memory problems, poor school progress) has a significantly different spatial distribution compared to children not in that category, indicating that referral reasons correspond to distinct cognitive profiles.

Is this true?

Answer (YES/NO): NO